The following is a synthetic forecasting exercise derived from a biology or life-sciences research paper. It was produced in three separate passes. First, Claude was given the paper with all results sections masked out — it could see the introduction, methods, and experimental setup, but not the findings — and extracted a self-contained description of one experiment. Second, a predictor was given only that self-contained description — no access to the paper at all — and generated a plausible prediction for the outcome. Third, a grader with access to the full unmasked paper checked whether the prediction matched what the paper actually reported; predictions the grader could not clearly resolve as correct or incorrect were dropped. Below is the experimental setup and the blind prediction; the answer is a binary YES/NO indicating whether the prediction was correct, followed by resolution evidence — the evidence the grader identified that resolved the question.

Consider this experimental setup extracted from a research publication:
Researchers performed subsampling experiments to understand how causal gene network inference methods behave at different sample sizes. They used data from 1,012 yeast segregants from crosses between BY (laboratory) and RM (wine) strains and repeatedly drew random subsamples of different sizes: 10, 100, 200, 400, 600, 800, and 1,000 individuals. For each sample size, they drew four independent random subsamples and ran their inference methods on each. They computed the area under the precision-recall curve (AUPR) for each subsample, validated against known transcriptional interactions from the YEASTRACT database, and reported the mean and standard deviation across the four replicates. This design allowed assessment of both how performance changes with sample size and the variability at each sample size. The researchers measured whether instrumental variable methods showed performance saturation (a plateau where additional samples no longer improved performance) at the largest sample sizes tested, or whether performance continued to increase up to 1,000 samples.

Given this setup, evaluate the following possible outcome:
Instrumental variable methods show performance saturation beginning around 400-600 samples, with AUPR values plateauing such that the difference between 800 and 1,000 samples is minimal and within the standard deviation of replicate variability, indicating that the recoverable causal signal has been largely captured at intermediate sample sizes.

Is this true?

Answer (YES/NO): NO